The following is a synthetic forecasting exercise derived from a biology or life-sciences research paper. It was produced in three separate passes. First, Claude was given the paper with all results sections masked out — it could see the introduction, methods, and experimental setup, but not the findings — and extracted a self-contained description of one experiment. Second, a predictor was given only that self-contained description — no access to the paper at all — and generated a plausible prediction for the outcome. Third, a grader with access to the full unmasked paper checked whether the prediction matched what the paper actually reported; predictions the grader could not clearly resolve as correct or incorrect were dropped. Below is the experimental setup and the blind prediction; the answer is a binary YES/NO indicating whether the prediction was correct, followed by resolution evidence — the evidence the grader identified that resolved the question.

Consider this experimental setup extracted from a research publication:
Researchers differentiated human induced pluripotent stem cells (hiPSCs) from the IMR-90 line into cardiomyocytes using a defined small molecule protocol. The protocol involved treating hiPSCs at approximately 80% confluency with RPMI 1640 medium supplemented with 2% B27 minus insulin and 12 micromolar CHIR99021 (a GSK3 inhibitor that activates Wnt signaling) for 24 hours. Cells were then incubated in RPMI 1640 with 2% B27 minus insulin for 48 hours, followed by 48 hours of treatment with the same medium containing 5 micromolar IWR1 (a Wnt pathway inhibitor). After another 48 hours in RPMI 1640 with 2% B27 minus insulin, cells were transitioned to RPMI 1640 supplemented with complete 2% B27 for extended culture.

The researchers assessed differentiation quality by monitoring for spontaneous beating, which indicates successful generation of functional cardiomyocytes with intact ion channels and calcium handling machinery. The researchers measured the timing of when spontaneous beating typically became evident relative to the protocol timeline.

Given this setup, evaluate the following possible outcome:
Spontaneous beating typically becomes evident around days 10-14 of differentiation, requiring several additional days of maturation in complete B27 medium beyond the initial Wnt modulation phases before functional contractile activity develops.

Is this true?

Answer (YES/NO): NO